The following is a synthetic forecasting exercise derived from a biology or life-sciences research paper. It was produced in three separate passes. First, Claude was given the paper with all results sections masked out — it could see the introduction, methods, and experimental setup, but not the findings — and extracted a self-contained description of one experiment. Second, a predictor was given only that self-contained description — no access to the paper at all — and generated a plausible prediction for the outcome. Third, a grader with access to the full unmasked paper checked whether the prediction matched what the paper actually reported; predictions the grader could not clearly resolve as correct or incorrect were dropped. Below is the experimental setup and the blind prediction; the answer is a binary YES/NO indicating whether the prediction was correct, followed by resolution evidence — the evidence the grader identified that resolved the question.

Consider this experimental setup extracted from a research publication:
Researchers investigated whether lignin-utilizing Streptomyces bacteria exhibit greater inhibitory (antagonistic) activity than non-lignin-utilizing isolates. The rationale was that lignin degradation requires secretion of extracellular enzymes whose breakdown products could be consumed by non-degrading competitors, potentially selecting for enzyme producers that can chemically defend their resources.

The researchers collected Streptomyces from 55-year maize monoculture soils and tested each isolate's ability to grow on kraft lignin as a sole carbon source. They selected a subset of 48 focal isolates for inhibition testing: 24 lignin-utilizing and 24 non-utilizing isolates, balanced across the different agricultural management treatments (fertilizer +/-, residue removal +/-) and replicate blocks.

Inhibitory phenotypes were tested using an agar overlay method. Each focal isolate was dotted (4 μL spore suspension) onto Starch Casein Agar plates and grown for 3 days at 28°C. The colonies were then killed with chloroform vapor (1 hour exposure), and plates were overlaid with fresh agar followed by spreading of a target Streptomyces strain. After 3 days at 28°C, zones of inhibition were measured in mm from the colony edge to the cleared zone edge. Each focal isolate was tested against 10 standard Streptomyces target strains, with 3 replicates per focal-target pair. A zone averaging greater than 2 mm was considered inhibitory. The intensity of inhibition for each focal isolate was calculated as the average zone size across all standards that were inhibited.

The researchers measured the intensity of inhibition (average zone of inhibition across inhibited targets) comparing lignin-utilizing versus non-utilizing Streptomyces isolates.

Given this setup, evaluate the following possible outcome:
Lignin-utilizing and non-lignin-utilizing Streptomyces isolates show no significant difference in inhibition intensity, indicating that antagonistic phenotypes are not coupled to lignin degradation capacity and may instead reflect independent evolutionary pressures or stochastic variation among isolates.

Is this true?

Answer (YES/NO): NO